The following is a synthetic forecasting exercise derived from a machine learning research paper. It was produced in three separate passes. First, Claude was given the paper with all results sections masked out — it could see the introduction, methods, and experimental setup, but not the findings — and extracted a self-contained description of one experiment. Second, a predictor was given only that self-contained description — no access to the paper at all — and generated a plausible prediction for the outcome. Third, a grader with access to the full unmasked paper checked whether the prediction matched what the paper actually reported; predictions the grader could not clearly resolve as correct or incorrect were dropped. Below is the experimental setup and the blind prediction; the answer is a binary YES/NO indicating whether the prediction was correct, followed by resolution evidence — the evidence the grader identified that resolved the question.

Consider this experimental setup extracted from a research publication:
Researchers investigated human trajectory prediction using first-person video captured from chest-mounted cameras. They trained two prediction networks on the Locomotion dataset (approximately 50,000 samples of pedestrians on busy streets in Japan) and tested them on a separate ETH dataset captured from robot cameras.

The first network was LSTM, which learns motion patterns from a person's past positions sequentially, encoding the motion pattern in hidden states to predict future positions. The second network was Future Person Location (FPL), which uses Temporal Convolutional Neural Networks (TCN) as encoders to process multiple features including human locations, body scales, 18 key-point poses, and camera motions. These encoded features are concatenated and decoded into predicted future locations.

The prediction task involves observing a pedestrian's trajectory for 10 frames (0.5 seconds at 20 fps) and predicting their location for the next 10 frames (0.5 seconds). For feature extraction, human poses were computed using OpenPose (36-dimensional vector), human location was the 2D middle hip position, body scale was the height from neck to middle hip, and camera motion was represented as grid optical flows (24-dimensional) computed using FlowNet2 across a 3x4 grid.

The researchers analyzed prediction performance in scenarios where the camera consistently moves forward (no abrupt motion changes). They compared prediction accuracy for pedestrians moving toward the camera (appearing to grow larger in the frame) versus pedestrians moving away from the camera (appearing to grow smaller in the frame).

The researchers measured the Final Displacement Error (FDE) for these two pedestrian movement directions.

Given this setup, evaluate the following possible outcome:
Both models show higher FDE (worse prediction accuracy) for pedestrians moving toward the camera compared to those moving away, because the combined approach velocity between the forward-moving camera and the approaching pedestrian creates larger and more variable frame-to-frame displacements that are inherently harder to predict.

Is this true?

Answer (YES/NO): YES